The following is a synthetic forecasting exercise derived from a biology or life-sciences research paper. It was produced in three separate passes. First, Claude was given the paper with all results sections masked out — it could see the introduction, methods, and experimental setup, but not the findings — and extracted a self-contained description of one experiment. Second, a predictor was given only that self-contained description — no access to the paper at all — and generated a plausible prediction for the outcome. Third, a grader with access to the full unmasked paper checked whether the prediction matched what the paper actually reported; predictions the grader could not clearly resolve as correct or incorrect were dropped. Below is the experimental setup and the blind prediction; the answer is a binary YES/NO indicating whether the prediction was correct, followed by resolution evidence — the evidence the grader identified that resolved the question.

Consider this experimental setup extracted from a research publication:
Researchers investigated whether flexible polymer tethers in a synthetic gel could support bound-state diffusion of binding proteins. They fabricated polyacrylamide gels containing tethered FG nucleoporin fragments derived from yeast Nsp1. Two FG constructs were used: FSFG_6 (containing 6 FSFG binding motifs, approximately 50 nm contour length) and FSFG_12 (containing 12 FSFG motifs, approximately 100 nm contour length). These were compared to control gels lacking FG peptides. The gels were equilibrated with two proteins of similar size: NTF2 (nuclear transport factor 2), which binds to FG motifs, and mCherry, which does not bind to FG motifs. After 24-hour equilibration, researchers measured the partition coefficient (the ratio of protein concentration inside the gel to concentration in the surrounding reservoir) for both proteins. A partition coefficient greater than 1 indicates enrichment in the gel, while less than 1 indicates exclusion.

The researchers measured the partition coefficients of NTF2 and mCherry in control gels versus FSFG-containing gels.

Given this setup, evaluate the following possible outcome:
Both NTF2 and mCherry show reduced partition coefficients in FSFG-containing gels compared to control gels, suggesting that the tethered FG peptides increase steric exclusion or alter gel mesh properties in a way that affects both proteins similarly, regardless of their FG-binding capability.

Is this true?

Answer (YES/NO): NO